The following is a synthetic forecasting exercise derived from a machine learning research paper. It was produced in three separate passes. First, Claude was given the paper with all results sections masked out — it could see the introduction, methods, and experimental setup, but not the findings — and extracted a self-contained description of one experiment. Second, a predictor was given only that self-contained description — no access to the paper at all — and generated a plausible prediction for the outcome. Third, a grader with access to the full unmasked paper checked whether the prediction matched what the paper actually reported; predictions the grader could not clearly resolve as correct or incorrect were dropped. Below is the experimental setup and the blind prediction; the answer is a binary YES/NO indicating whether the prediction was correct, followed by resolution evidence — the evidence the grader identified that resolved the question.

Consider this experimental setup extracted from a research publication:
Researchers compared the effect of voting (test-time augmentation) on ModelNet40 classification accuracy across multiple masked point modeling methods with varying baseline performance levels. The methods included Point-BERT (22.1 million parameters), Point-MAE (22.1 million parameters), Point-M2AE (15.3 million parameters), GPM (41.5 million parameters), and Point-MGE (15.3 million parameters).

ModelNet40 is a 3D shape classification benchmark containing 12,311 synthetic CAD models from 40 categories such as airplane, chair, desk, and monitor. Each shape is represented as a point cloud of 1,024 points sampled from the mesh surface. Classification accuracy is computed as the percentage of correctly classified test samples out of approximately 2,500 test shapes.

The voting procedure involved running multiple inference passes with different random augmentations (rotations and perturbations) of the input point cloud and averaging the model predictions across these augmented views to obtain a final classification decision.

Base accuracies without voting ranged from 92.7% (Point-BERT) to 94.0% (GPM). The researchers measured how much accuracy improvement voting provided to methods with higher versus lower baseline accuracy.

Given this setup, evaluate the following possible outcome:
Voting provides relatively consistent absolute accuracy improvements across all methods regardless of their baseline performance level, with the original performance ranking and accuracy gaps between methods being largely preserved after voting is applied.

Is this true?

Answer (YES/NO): NO